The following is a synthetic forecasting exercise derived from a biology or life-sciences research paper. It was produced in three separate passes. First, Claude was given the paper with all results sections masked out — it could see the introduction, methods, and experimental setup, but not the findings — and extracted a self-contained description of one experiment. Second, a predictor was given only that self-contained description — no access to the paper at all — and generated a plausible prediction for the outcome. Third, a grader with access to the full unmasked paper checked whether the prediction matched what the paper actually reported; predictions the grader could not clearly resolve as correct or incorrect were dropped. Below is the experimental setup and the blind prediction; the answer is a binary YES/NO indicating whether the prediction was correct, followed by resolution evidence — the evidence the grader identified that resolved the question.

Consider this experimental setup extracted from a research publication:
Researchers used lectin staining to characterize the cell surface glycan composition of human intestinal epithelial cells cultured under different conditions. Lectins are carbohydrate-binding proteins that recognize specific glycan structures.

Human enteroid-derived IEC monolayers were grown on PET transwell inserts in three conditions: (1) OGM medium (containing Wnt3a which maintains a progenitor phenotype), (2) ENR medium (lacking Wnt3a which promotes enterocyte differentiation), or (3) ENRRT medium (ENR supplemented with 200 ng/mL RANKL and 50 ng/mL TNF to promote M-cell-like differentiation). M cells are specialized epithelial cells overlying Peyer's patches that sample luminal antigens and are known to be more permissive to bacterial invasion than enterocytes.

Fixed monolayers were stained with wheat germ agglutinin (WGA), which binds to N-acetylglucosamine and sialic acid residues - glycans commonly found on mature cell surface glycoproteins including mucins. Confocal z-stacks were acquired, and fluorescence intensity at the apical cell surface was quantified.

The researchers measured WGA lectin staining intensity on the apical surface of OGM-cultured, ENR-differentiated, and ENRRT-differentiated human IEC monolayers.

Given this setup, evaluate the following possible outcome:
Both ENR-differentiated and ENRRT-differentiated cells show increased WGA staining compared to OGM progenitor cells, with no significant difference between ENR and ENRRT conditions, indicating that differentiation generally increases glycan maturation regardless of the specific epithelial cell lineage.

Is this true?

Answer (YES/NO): NO